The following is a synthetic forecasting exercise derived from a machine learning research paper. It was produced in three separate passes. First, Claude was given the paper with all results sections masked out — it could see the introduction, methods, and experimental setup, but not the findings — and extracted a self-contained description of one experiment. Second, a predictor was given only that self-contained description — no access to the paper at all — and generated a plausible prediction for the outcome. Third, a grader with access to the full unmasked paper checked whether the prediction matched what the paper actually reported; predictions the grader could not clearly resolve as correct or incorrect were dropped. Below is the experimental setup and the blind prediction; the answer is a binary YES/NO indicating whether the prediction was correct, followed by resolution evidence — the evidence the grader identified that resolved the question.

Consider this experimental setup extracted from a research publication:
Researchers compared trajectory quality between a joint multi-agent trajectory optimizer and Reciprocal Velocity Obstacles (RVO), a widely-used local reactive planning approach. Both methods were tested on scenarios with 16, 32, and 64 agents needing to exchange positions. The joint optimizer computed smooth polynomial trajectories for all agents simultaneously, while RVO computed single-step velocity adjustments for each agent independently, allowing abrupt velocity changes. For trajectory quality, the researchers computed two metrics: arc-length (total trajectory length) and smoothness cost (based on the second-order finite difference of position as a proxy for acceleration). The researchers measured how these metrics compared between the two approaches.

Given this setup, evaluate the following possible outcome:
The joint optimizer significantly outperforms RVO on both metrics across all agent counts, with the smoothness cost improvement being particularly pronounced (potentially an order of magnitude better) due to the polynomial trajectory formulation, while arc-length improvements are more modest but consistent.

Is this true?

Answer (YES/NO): NO